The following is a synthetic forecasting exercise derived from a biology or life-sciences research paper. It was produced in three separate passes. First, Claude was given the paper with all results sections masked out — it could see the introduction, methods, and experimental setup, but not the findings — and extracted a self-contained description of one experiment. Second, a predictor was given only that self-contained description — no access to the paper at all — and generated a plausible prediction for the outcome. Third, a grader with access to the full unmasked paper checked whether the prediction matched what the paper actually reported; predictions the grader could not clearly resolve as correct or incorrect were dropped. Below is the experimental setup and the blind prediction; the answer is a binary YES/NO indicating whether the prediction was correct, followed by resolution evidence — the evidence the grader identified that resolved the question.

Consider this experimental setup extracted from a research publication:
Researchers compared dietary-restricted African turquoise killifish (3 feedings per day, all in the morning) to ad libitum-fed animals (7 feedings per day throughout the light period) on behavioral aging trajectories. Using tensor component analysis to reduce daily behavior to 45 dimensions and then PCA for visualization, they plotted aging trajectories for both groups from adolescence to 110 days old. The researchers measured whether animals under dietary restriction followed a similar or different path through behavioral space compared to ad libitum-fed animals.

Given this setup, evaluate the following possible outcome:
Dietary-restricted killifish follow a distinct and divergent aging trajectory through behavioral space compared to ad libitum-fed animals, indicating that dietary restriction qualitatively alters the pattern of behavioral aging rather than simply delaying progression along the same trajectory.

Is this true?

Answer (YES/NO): NO